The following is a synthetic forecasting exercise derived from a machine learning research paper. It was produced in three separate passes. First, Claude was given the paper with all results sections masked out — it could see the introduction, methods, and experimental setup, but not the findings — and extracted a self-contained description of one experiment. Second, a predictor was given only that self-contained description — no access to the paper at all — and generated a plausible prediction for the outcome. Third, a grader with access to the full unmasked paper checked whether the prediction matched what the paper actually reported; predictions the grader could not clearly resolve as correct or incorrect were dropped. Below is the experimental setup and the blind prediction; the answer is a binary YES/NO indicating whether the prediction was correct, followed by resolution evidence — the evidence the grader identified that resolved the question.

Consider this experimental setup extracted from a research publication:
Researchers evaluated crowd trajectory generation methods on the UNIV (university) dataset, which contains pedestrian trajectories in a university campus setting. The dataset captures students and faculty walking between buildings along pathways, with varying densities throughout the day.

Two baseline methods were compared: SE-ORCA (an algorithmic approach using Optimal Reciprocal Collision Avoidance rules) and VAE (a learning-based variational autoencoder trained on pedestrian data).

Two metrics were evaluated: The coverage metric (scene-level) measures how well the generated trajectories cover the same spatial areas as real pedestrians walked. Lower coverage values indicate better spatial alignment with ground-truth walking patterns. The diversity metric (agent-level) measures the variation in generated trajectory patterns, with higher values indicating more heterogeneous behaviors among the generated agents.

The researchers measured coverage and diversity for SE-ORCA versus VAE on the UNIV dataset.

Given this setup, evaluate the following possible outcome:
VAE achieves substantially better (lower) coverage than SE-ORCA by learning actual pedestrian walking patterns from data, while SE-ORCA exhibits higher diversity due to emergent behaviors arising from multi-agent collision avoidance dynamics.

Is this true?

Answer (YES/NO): NO